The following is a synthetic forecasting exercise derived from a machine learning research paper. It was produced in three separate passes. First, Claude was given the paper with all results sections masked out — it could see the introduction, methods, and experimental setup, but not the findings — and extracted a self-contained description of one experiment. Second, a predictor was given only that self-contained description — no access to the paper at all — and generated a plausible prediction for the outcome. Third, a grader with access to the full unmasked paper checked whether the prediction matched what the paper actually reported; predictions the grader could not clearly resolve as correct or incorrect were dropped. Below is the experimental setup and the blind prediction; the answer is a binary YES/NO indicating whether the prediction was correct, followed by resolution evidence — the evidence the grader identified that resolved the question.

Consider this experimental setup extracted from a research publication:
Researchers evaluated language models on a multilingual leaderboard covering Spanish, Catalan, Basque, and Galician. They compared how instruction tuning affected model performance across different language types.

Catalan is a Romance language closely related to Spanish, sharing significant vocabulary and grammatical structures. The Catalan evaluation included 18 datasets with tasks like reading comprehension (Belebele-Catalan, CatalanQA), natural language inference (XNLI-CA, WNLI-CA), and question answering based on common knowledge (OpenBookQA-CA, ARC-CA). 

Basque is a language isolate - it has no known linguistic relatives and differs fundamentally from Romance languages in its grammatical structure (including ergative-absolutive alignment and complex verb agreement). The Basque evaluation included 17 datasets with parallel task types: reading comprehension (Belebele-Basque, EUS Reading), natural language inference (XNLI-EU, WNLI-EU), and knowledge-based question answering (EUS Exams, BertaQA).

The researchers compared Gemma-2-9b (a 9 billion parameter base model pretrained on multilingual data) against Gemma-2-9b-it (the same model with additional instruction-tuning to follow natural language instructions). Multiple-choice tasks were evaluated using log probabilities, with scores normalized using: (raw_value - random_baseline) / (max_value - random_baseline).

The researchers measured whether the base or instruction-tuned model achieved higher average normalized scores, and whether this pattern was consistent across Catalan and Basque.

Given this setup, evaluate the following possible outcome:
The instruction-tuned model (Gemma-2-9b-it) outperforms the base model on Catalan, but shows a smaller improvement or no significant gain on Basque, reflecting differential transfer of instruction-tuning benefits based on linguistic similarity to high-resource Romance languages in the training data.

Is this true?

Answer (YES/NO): NO